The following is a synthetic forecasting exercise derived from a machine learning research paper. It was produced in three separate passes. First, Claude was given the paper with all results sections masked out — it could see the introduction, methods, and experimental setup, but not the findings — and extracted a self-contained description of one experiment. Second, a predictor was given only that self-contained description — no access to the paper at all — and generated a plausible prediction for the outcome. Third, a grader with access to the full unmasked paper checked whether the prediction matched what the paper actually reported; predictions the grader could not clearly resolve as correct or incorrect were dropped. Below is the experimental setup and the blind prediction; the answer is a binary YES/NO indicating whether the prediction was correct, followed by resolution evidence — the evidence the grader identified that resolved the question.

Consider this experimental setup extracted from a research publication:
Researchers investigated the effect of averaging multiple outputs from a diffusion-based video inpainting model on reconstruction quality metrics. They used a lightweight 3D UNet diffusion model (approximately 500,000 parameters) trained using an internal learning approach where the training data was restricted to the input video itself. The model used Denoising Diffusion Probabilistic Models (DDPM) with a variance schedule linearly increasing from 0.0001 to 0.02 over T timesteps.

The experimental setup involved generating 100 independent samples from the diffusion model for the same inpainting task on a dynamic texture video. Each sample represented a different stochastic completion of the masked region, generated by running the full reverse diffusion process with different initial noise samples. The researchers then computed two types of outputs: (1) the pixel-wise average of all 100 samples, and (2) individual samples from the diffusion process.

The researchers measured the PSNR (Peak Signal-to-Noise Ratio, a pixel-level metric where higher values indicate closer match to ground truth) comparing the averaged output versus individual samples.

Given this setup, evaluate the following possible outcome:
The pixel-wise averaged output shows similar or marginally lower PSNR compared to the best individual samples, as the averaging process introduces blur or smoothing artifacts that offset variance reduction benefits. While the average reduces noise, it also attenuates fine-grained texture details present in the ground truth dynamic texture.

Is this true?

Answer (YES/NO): NO